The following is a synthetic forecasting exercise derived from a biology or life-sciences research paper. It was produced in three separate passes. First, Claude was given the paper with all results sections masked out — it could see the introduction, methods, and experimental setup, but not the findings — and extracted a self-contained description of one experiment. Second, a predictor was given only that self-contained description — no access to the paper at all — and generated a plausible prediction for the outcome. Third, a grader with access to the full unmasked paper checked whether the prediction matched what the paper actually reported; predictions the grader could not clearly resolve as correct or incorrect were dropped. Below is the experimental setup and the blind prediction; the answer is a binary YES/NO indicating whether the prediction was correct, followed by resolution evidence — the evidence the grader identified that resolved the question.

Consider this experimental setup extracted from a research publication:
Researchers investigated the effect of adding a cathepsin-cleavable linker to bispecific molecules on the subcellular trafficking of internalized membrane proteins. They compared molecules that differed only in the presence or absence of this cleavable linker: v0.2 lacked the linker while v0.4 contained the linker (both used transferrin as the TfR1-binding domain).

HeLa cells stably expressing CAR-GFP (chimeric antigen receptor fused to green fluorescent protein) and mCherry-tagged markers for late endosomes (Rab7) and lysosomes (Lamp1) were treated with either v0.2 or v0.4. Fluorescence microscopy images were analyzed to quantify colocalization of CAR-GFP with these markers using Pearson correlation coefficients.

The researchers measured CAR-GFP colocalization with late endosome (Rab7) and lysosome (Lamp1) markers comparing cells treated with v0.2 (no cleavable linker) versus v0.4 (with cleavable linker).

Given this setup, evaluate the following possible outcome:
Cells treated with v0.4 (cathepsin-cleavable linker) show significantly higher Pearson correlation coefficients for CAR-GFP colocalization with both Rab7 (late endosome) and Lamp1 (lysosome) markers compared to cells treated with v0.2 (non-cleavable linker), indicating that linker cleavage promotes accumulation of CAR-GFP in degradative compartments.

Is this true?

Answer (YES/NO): YES